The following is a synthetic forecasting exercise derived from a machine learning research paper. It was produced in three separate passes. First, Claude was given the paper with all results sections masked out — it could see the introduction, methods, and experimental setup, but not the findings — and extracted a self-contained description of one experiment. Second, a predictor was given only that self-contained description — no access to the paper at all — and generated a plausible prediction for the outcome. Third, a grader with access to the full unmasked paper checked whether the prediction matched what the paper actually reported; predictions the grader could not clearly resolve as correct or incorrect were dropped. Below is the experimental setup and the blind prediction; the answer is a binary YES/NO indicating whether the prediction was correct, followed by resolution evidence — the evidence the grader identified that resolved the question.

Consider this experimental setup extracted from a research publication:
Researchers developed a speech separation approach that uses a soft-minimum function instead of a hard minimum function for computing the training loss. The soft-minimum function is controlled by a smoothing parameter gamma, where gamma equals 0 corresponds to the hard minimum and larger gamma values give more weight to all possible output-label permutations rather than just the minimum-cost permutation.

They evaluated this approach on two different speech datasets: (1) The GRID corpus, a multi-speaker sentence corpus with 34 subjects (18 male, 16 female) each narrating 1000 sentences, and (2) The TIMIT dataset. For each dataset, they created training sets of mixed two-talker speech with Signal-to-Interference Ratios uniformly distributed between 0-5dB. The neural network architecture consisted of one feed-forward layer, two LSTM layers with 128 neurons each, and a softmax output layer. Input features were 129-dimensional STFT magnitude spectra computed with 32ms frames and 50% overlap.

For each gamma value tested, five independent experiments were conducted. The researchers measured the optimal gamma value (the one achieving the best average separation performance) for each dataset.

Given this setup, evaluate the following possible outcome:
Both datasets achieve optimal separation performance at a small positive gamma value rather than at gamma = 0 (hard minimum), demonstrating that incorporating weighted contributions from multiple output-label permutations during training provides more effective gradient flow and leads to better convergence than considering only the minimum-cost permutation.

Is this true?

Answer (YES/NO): NO